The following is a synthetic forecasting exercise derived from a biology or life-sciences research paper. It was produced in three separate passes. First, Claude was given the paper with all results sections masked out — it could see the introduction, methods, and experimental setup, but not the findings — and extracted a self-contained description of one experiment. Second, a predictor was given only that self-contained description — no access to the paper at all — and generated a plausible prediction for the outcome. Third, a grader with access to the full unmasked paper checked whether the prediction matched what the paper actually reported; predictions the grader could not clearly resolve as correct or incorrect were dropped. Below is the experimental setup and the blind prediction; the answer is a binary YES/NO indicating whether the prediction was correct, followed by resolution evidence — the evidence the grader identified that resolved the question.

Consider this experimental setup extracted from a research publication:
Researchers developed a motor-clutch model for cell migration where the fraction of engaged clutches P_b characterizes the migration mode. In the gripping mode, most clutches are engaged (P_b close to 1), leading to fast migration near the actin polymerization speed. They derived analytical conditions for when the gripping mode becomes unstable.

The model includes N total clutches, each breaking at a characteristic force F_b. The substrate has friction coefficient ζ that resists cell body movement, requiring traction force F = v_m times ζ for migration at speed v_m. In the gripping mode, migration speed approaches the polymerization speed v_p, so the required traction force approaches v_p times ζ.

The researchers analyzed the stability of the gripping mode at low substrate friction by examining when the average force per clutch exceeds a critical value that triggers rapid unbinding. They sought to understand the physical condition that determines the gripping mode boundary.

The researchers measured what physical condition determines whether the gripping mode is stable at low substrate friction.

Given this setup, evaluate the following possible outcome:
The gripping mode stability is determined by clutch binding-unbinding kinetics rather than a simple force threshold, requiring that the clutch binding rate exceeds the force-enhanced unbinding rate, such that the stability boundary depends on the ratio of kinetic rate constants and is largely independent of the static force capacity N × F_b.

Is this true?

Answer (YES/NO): NO